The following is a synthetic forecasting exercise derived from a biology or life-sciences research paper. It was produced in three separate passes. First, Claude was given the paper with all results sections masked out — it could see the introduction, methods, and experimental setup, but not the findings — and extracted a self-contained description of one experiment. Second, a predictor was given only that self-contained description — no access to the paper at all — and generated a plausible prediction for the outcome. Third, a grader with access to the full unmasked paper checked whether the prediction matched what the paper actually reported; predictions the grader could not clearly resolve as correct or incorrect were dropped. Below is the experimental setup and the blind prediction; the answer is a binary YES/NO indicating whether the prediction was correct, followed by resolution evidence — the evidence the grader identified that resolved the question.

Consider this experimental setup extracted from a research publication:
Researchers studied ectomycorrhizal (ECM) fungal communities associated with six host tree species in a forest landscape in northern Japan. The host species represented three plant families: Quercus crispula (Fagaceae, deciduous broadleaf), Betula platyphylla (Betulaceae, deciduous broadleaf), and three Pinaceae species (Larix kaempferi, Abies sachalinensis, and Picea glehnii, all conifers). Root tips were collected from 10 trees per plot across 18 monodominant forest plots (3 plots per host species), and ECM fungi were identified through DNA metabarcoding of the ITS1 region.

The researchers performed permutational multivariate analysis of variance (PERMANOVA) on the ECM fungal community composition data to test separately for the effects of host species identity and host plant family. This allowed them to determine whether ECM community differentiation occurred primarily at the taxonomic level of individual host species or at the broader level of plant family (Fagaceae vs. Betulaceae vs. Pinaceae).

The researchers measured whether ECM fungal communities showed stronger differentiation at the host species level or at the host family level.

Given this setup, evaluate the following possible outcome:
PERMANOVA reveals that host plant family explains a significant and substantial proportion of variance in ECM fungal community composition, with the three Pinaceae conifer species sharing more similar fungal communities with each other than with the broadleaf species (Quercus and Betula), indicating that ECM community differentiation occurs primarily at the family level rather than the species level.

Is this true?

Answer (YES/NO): NO